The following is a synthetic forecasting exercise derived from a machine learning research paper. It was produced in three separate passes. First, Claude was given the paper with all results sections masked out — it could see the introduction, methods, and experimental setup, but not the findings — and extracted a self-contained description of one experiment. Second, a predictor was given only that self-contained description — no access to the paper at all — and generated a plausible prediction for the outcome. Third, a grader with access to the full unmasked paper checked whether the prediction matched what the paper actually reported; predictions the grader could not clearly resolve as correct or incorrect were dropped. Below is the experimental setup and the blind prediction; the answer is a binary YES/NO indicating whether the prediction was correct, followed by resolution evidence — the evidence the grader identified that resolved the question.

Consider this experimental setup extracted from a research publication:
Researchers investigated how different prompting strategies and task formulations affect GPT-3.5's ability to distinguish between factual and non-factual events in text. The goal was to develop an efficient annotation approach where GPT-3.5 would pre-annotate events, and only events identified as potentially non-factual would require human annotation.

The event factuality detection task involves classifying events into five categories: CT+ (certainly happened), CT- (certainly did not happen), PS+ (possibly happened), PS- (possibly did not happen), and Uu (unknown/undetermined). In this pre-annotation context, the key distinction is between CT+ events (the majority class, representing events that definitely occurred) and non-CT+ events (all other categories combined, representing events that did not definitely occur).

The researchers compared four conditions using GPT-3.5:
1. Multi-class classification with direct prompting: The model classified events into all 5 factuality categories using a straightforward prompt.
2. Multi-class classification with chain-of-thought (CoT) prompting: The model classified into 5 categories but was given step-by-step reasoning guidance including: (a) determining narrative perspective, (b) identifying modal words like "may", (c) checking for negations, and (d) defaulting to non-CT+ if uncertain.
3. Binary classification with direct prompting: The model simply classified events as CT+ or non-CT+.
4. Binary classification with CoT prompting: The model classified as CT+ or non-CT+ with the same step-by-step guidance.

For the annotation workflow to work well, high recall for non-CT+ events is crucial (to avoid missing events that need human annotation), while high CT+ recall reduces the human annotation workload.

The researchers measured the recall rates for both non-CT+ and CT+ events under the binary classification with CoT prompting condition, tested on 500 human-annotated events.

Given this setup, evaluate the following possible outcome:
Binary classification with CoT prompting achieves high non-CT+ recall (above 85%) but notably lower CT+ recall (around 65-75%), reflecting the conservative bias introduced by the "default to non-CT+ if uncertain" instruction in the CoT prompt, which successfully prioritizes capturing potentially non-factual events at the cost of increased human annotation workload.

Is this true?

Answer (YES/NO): NO